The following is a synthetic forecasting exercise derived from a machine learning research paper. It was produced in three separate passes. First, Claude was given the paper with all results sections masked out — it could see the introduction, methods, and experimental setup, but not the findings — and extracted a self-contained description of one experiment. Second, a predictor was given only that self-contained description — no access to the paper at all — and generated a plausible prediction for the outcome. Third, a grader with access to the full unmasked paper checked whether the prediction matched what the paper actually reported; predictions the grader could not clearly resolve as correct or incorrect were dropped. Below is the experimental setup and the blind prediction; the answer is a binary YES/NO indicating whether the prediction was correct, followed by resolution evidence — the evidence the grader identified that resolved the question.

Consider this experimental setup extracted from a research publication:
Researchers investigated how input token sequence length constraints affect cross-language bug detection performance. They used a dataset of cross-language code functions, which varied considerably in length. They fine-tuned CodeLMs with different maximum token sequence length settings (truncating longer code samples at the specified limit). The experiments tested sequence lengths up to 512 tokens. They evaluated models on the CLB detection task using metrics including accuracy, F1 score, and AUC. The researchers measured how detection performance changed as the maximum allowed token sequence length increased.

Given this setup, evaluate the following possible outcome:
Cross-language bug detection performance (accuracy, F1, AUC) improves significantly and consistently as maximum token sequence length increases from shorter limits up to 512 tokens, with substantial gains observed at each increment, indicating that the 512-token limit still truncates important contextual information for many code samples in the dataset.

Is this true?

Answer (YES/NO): NO